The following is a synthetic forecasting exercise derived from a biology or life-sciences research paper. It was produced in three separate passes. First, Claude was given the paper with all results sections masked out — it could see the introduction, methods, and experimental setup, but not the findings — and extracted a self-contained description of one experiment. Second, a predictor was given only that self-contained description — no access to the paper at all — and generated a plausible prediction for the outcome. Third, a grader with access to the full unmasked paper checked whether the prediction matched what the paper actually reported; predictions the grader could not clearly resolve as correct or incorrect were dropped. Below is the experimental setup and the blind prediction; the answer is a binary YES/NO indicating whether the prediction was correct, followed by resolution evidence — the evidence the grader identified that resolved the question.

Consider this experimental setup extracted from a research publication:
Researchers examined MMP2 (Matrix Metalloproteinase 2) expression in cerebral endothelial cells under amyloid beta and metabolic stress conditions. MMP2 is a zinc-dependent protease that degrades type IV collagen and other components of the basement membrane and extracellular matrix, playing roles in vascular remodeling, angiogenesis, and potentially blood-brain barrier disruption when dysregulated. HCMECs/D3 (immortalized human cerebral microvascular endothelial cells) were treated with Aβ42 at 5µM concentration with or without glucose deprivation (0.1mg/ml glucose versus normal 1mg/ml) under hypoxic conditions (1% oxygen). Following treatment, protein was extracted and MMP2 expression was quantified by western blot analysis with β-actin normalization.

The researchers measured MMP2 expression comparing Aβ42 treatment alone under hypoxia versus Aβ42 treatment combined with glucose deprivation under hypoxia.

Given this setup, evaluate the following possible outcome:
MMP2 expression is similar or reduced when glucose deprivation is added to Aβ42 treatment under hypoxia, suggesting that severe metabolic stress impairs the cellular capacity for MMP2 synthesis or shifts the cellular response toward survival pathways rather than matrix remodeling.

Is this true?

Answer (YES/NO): NO